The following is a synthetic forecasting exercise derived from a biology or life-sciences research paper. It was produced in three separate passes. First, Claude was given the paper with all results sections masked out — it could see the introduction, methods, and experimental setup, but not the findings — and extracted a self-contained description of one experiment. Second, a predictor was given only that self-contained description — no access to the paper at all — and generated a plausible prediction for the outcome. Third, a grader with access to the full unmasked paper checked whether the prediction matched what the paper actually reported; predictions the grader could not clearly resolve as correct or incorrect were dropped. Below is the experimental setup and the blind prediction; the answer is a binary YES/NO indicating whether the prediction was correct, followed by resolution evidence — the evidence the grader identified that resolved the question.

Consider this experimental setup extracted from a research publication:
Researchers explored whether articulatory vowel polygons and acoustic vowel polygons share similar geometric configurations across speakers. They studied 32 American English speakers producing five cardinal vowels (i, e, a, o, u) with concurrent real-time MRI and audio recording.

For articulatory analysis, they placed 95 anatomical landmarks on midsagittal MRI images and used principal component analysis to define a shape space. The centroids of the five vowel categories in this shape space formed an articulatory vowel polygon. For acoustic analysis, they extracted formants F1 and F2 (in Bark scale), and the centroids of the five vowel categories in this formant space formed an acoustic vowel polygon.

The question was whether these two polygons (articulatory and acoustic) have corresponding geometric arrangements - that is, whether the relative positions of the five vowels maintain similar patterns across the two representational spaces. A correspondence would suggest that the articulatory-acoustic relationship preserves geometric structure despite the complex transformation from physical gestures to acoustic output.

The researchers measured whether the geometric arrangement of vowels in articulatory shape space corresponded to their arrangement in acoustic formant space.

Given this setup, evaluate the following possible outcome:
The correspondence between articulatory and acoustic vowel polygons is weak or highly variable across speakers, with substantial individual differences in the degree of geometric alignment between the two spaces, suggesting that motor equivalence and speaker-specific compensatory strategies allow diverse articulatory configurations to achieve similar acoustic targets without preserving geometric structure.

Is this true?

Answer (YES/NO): NO